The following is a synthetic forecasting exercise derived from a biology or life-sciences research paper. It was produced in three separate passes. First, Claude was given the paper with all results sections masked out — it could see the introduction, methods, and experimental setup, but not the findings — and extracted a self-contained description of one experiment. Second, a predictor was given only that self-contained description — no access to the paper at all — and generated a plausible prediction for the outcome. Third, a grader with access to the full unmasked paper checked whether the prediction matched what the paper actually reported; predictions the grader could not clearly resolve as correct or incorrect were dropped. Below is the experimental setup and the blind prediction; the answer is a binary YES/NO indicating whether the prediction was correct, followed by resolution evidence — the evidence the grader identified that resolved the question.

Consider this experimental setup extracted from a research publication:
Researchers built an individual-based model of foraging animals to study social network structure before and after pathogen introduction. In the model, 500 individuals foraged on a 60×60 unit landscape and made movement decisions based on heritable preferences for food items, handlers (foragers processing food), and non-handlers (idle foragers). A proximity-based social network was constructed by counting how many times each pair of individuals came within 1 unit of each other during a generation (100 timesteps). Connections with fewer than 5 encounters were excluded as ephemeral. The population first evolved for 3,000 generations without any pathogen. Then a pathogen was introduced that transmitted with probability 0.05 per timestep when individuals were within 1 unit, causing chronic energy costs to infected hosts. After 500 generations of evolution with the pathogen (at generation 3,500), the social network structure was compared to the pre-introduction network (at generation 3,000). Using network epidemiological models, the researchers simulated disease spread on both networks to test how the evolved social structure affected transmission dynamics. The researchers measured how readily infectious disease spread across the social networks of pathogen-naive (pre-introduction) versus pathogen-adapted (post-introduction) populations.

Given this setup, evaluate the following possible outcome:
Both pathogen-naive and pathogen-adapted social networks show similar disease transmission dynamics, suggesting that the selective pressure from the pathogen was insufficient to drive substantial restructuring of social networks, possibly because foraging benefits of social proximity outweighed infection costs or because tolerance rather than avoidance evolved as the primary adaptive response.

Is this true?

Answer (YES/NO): NO